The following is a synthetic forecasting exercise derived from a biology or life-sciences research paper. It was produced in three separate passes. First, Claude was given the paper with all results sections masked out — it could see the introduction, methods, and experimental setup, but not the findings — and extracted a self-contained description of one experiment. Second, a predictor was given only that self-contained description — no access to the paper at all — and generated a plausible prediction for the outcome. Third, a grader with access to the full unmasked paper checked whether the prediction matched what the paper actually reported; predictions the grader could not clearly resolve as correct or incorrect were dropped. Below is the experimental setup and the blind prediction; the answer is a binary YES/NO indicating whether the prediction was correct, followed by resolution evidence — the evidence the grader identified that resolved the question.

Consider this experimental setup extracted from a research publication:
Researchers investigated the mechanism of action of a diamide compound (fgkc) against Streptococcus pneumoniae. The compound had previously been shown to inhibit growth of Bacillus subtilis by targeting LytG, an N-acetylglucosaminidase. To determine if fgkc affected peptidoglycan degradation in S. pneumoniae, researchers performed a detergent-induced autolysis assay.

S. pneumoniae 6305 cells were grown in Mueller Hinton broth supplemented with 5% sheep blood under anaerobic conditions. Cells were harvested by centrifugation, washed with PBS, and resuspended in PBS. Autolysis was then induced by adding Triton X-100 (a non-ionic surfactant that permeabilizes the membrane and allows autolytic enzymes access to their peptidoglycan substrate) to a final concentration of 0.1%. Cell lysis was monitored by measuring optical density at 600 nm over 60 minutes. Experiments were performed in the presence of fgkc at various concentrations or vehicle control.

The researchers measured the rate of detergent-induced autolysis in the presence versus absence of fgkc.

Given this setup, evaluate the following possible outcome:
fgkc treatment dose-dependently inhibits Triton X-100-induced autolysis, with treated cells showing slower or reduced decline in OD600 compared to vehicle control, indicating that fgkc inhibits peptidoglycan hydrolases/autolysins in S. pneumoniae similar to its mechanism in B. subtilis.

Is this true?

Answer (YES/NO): YES